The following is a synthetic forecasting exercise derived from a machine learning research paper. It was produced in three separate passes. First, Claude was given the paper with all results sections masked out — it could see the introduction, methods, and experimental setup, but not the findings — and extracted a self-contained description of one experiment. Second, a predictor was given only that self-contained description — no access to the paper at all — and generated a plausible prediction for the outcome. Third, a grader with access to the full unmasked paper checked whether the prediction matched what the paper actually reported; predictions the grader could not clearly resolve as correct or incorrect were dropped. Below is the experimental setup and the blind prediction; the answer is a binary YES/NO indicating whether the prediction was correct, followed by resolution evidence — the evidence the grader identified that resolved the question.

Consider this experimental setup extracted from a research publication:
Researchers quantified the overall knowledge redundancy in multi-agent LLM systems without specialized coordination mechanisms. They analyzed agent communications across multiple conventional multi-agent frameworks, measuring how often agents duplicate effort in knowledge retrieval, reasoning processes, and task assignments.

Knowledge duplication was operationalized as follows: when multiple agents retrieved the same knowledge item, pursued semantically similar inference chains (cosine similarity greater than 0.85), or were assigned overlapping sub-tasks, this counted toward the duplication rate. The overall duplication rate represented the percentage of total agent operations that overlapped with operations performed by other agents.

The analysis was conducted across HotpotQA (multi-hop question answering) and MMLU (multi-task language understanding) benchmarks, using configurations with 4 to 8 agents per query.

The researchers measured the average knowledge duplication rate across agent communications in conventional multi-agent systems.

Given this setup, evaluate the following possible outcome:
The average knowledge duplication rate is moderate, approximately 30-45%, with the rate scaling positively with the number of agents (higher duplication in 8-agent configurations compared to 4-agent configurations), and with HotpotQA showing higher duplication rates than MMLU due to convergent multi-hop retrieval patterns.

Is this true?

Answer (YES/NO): NO